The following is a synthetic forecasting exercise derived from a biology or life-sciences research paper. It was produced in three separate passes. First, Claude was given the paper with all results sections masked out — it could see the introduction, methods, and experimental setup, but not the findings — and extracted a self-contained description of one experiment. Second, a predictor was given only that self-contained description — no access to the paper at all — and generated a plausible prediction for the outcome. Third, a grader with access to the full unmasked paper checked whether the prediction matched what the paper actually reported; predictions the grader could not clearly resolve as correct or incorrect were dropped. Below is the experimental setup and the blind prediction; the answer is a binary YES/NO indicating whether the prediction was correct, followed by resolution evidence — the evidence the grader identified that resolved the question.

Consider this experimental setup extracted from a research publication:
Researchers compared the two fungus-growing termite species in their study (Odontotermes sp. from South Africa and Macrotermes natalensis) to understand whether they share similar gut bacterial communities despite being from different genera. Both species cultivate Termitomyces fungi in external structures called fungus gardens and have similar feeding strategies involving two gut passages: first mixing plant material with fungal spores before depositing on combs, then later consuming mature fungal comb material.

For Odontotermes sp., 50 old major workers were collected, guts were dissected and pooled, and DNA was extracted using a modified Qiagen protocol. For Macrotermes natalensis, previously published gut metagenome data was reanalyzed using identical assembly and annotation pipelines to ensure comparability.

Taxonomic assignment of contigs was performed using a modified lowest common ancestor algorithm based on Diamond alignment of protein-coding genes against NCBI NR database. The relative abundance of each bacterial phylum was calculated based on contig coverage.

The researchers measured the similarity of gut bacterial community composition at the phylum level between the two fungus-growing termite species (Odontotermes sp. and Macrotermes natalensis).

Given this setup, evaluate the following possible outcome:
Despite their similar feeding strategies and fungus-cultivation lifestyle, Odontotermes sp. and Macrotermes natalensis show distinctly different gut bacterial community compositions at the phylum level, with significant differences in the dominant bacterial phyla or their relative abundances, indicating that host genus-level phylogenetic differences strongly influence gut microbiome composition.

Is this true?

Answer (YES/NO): NO